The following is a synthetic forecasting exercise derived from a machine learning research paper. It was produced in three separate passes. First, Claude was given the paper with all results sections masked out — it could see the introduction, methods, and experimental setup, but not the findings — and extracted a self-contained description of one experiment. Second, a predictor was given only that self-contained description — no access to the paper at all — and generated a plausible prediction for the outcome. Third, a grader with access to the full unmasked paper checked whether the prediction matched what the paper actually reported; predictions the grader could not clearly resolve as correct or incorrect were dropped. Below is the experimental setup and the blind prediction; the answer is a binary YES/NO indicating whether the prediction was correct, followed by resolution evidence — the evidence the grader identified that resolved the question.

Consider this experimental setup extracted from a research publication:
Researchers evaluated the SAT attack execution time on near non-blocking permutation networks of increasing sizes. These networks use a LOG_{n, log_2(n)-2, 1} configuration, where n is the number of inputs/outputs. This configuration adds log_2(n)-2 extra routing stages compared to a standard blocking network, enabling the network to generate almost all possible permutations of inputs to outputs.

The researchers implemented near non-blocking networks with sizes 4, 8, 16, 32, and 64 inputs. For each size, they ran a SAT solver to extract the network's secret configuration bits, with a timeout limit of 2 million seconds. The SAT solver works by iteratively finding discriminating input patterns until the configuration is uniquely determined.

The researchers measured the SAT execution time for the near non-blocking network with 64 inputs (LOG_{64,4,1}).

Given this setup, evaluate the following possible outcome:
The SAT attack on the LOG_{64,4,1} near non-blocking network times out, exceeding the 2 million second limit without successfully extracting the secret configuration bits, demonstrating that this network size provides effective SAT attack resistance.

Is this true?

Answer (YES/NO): YES